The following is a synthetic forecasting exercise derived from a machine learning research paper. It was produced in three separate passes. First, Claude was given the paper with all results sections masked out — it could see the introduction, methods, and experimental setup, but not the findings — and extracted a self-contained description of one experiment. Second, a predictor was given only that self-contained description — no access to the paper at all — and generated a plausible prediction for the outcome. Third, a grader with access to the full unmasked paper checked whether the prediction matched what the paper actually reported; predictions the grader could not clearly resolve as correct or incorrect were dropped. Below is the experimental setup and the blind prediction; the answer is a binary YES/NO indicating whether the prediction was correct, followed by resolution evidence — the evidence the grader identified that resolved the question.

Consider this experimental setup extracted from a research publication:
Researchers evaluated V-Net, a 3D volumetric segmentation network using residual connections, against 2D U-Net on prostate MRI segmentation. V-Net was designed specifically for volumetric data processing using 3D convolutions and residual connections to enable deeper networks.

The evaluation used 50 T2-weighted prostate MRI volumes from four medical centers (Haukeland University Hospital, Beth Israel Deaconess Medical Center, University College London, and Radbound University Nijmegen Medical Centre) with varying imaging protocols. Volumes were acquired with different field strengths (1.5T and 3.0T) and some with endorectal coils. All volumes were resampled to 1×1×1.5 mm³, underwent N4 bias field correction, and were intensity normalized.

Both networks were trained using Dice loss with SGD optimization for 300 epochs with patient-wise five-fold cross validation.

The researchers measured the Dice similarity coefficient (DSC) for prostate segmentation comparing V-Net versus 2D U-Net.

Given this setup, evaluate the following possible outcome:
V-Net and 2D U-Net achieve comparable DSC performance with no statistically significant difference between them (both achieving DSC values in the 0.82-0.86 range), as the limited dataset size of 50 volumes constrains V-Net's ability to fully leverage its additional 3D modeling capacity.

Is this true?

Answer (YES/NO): YES